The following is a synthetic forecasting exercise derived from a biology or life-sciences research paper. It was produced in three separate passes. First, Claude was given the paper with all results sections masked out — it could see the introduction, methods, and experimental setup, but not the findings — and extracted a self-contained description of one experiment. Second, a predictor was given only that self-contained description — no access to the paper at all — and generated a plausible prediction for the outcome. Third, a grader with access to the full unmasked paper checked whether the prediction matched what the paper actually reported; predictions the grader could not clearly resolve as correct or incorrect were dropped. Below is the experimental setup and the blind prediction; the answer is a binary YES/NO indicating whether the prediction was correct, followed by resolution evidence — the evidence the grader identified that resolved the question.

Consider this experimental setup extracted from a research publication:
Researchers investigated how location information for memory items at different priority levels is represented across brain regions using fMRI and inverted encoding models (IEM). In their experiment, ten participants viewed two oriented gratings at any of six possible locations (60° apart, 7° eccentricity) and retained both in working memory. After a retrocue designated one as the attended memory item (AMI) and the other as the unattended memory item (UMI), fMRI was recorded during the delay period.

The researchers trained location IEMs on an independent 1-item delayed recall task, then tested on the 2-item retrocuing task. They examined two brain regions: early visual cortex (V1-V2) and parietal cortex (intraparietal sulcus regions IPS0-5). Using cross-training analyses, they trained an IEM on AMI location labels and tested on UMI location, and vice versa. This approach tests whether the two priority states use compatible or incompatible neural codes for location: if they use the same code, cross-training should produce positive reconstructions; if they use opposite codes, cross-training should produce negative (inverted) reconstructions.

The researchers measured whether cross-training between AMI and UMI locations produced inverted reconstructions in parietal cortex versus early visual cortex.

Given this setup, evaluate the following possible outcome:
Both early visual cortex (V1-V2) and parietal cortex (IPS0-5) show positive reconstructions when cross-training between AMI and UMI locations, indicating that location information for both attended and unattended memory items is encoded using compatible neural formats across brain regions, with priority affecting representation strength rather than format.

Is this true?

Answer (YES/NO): NO